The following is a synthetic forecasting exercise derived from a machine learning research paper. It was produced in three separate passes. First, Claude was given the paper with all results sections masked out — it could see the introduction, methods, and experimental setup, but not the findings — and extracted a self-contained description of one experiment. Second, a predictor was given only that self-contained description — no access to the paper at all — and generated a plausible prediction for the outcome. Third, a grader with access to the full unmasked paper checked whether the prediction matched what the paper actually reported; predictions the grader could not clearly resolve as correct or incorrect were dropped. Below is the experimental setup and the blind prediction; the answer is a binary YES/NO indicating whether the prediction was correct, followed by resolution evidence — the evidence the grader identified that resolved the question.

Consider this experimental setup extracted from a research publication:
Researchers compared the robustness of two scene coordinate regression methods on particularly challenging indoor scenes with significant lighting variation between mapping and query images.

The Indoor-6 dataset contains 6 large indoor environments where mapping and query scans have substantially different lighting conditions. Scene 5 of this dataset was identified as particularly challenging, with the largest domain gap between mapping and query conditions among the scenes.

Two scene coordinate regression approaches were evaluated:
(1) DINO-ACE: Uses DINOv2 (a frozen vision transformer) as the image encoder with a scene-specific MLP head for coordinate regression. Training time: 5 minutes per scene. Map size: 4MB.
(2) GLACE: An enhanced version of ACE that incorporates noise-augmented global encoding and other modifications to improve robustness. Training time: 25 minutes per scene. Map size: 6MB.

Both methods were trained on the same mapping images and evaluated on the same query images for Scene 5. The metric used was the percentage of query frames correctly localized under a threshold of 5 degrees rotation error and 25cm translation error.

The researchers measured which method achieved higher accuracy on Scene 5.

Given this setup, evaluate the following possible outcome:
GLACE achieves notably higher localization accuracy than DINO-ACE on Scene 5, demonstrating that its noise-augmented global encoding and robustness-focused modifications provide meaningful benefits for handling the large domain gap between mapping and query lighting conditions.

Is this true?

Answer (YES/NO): NO